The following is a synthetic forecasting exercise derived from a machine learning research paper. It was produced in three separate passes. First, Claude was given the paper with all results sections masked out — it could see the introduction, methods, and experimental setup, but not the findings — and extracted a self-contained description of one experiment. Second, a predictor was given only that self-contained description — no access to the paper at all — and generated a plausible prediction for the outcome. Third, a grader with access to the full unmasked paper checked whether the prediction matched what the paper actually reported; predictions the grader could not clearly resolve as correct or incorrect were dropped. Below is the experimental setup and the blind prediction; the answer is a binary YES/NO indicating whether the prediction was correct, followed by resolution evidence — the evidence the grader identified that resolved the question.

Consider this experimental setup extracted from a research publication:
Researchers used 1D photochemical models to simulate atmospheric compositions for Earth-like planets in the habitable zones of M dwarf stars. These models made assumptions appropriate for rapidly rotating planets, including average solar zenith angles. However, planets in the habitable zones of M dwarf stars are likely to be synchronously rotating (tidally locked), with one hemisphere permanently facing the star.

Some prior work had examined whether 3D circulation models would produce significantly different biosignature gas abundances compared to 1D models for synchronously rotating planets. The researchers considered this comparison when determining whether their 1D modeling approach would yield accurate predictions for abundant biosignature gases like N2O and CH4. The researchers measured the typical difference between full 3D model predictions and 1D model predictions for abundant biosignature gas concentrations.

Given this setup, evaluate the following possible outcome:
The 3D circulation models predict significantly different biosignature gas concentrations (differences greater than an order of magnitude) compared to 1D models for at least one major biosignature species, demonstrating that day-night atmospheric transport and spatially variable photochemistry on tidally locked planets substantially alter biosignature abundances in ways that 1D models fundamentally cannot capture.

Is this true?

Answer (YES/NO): NO